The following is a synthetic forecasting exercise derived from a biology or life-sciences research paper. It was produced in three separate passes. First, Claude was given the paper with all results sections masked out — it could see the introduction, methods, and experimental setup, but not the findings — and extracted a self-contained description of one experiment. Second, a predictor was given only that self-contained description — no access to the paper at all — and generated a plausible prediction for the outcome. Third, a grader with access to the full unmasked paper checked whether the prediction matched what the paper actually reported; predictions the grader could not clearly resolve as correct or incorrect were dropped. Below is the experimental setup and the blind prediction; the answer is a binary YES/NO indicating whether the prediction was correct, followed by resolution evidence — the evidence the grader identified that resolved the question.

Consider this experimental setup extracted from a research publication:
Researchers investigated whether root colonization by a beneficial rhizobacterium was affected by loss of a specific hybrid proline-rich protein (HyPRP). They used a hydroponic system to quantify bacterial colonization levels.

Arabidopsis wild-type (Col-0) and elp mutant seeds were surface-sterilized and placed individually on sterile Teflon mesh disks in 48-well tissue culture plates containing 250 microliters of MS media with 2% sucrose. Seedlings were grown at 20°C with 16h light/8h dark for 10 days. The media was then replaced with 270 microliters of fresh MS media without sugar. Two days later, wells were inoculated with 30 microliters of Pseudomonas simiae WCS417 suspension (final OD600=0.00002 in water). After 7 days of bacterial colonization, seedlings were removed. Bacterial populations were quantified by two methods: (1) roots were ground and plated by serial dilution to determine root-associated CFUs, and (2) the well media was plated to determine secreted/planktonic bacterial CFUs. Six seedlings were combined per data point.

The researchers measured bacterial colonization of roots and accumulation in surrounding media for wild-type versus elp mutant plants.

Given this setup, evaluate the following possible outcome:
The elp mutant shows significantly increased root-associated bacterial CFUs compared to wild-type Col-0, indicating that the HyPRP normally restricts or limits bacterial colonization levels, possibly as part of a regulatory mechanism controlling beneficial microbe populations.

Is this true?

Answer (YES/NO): NO